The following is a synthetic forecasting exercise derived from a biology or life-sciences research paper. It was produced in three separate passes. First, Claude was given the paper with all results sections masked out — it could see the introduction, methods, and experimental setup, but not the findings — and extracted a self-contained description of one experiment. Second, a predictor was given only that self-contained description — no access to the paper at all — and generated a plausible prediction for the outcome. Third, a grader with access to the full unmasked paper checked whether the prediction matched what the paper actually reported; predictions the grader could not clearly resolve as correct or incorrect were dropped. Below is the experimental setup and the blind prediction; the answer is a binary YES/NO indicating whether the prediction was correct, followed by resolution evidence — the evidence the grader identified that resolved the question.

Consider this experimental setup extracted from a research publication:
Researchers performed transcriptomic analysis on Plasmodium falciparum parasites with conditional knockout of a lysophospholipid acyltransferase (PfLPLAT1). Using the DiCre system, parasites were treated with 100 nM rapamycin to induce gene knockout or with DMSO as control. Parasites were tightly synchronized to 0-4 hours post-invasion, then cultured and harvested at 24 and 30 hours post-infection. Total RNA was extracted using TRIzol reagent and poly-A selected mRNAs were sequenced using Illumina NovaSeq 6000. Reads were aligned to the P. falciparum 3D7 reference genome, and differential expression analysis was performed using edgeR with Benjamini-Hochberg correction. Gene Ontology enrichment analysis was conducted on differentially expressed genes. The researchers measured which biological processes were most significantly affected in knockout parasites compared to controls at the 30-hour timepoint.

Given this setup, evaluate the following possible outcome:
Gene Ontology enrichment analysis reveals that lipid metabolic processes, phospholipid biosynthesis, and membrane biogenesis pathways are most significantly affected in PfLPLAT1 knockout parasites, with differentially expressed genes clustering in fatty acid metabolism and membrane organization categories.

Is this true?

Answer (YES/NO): NO